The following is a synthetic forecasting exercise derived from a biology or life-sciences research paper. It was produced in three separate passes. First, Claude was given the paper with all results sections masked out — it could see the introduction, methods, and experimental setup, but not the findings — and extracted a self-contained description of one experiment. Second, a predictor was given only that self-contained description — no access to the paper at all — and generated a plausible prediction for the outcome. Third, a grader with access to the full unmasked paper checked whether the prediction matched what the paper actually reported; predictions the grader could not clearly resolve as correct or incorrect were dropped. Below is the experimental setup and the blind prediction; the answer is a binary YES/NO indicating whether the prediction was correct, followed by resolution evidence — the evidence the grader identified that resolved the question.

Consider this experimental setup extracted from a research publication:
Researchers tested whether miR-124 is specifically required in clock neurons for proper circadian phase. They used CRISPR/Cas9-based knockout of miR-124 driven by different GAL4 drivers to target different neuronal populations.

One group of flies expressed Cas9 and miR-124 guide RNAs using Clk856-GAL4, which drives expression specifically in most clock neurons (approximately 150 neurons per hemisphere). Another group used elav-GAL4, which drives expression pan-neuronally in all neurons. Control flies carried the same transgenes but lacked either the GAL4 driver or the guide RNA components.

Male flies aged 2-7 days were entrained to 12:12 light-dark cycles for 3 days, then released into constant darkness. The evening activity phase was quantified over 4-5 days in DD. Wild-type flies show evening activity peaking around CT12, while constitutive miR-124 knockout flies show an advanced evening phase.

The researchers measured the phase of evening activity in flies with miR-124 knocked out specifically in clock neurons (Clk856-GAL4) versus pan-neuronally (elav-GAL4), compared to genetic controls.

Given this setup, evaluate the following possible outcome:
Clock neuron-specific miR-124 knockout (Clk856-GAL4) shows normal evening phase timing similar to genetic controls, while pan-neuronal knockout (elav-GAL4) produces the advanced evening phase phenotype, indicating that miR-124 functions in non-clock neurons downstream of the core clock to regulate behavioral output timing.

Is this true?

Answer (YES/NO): NO